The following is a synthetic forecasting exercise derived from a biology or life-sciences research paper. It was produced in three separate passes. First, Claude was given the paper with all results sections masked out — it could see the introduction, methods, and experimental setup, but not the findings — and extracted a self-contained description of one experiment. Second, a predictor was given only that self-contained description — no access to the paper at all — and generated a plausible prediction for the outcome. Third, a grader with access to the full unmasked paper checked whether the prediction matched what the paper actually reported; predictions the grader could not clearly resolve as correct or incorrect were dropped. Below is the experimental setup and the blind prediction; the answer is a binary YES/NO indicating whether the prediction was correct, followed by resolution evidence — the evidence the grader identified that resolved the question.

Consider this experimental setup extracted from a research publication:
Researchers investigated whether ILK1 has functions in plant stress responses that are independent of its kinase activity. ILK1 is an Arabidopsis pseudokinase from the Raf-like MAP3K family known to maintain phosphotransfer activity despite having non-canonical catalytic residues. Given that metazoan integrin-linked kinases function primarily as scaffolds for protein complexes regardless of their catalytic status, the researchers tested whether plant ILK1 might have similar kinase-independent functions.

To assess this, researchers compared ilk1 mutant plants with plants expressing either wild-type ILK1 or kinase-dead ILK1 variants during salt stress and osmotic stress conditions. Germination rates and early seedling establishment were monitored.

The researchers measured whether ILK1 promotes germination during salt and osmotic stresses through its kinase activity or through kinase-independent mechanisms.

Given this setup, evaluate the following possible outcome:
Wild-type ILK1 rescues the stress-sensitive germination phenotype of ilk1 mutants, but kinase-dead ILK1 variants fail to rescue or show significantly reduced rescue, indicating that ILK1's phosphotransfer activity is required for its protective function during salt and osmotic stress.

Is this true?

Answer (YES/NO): NO